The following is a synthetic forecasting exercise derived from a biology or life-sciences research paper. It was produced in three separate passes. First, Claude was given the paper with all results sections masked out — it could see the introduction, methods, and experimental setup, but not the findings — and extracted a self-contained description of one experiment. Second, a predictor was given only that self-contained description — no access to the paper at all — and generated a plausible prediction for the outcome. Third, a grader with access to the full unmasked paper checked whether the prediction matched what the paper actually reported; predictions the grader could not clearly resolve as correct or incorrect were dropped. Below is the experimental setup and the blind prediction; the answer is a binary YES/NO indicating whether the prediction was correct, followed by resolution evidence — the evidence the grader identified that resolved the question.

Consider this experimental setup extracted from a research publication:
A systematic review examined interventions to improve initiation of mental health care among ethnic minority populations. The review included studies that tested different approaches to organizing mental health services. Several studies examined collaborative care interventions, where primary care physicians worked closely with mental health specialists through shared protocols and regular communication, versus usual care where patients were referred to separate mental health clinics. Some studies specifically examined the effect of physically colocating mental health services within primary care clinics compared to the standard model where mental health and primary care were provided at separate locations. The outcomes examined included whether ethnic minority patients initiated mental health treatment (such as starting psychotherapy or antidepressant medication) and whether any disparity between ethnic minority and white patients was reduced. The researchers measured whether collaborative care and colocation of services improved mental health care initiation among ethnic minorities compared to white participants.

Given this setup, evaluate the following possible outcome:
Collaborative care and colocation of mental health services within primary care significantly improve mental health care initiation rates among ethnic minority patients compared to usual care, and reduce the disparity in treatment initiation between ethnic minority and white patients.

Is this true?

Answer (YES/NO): YES